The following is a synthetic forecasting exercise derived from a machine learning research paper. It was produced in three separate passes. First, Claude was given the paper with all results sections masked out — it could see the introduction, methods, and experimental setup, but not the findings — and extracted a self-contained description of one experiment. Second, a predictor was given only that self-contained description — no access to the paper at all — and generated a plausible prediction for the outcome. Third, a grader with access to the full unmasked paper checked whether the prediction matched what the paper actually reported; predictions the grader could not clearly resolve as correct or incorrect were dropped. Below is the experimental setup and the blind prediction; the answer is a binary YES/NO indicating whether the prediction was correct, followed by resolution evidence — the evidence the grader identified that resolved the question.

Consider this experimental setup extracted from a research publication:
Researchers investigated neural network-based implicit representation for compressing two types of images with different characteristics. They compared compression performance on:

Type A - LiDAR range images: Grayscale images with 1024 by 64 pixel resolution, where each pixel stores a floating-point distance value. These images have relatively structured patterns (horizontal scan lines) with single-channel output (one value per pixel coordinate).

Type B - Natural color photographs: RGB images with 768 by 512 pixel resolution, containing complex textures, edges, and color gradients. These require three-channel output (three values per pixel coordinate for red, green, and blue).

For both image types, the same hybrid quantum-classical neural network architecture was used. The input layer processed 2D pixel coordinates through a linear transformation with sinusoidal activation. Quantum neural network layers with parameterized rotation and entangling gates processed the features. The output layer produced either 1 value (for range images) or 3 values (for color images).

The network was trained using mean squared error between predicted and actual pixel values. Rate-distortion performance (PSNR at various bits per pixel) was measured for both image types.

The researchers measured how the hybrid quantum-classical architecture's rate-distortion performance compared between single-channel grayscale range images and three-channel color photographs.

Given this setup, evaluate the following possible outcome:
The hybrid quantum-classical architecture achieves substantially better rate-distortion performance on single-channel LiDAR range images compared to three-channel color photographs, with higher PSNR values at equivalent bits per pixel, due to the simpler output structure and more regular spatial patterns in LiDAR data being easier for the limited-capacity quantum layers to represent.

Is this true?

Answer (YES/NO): YES